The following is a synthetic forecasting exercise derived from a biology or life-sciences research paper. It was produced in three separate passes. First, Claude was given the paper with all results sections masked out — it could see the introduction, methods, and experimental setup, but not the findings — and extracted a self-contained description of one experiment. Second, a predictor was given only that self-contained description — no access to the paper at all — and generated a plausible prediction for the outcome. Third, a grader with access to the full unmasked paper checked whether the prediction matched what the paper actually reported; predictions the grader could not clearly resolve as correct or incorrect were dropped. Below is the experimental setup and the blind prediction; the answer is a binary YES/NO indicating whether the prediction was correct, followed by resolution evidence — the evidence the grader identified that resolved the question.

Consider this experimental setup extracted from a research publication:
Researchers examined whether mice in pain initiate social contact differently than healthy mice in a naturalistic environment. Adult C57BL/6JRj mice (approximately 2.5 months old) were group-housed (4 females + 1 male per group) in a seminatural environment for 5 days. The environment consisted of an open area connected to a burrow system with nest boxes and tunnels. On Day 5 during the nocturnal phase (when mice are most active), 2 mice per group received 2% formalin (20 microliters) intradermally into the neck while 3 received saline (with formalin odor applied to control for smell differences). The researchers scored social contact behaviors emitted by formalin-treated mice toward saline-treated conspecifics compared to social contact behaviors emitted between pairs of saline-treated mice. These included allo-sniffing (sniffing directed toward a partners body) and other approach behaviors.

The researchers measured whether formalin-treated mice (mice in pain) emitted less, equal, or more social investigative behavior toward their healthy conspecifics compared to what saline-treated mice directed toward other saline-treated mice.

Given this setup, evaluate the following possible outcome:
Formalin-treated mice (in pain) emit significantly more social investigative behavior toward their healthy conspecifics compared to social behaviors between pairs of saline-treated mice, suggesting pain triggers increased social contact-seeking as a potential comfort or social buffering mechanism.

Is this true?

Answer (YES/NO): NO